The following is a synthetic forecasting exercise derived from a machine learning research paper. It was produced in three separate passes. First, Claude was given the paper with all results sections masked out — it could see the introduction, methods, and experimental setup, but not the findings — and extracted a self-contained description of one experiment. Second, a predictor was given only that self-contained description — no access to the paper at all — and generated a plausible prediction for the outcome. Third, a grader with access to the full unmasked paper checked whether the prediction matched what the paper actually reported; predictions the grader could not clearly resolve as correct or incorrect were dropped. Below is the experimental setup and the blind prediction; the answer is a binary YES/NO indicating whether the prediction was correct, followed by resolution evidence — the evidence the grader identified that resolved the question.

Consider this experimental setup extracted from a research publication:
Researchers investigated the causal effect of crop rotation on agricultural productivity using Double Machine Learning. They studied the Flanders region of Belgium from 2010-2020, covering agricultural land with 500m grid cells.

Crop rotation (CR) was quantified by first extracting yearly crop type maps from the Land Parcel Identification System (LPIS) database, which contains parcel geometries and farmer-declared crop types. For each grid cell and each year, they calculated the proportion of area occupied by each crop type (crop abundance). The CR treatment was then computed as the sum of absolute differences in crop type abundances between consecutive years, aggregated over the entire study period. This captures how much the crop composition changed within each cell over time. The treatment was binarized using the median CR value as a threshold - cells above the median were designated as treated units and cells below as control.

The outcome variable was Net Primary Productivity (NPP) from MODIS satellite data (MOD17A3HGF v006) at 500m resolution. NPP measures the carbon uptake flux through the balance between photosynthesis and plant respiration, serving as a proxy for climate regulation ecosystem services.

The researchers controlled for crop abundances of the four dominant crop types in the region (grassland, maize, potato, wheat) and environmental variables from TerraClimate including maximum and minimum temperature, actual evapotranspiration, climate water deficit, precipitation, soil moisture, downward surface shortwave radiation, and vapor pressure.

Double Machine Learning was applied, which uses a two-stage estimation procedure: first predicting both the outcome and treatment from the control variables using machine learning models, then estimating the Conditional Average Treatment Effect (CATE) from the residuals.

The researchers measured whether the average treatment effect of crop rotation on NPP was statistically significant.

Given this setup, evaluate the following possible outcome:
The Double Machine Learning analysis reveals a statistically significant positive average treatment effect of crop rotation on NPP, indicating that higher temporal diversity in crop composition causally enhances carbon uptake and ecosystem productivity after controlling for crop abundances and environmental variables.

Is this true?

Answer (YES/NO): NO